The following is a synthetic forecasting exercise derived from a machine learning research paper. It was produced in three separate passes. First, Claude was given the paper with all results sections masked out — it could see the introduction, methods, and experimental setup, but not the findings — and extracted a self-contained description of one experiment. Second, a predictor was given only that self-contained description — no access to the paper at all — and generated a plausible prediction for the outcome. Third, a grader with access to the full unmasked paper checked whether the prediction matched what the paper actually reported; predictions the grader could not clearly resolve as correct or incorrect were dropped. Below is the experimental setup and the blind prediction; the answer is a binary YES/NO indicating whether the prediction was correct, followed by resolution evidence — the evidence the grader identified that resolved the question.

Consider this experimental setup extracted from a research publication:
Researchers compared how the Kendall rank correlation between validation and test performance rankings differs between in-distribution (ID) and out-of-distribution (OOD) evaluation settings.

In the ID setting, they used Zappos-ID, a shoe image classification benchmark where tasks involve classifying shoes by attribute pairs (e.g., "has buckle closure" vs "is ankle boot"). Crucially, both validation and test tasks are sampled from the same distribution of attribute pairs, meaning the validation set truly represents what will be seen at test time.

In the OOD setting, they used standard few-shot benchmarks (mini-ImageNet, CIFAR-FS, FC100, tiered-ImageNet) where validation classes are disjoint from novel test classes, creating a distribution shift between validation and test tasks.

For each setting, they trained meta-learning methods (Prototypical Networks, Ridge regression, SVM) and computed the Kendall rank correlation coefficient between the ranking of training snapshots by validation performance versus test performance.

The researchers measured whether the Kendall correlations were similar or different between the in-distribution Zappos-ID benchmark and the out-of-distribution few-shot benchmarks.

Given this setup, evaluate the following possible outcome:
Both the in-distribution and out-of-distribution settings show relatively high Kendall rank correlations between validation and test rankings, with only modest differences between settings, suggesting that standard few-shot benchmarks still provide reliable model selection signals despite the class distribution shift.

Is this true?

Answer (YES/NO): NO